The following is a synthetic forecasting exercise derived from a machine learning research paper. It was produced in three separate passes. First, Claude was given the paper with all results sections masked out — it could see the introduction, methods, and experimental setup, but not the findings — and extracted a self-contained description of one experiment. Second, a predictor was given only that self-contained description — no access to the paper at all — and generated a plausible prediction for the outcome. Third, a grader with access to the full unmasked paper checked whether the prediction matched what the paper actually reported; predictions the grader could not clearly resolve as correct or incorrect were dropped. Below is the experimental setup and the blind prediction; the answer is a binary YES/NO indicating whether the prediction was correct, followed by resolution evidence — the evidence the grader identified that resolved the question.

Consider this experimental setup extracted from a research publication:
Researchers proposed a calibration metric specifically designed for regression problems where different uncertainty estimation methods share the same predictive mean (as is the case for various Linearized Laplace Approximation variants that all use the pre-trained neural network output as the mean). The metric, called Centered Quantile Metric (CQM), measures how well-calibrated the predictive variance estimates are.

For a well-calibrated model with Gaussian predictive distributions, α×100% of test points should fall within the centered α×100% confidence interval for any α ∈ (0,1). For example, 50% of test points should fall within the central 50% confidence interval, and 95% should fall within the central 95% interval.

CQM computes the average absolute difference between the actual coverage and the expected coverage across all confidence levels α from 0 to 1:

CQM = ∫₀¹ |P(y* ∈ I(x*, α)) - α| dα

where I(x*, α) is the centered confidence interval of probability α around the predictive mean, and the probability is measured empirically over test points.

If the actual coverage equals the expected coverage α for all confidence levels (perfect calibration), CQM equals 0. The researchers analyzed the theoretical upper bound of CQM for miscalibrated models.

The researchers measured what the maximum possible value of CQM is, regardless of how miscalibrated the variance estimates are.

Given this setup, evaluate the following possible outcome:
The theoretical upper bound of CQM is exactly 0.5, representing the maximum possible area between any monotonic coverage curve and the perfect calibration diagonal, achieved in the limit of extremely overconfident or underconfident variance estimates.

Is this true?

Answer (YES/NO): NO